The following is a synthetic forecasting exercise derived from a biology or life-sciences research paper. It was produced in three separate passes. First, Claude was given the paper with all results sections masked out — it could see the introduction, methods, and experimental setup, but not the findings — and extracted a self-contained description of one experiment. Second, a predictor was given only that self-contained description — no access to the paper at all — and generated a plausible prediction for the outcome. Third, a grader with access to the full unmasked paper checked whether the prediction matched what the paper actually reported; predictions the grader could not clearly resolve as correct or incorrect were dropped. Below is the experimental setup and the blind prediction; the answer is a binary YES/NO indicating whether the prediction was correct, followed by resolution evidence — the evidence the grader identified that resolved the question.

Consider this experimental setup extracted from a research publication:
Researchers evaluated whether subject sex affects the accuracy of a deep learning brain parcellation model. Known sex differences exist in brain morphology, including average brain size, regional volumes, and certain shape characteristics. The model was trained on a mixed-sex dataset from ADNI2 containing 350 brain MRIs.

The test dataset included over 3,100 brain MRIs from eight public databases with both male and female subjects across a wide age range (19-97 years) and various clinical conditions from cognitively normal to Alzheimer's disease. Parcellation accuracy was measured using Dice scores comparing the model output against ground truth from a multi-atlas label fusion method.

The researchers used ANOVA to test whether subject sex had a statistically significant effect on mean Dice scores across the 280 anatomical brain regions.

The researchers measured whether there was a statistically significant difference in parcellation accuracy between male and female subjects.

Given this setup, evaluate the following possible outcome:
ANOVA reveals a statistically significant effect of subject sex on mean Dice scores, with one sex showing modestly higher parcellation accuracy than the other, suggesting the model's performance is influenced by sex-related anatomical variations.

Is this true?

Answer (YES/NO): NO